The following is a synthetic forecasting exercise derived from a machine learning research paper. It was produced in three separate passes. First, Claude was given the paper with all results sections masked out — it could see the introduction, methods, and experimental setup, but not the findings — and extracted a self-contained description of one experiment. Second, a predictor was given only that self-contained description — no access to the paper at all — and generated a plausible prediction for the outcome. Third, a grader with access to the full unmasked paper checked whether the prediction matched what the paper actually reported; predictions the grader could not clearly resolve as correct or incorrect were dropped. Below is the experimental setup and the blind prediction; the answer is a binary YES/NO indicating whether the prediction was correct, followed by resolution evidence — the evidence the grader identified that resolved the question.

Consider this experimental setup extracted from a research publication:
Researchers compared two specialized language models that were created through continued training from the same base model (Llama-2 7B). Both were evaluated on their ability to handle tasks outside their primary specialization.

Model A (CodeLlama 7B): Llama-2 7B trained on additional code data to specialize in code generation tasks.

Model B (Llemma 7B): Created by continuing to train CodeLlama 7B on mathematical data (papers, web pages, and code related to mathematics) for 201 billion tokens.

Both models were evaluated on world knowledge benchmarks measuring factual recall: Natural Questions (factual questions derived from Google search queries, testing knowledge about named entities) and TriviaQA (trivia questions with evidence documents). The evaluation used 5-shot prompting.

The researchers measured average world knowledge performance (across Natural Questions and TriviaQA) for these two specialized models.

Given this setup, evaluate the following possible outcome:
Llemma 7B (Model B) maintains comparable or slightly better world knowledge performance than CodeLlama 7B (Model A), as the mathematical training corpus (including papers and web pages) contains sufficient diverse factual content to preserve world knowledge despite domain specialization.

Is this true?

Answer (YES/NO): NO